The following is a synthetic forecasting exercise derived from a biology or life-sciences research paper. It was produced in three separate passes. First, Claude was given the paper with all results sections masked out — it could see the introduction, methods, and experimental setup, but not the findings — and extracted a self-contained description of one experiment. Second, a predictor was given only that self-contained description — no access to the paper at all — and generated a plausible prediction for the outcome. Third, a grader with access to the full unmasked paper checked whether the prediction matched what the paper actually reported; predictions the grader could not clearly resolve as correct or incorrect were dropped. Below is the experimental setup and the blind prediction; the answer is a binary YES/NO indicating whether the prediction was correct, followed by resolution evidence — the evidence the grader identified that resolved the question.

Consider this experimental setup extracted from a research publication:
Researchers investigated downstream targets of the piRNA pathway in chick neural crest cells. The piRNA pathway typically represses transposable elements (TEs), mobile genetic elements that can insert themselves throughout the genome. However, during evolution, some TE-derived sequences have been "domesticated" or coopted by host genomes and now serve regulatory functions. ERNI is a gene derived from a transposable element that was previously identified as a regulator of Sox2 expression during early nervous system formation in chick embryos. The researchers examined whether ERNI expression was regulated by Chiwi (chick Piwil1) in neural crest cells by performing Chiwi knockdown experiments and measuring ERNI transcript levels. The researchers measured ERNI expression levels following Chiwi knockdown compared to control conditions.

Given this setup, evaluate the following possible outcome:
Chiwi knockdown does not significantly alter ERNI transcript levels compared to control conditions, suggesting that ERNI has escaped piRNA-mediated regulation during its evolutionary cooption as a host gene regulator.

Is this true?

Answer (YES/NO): NO